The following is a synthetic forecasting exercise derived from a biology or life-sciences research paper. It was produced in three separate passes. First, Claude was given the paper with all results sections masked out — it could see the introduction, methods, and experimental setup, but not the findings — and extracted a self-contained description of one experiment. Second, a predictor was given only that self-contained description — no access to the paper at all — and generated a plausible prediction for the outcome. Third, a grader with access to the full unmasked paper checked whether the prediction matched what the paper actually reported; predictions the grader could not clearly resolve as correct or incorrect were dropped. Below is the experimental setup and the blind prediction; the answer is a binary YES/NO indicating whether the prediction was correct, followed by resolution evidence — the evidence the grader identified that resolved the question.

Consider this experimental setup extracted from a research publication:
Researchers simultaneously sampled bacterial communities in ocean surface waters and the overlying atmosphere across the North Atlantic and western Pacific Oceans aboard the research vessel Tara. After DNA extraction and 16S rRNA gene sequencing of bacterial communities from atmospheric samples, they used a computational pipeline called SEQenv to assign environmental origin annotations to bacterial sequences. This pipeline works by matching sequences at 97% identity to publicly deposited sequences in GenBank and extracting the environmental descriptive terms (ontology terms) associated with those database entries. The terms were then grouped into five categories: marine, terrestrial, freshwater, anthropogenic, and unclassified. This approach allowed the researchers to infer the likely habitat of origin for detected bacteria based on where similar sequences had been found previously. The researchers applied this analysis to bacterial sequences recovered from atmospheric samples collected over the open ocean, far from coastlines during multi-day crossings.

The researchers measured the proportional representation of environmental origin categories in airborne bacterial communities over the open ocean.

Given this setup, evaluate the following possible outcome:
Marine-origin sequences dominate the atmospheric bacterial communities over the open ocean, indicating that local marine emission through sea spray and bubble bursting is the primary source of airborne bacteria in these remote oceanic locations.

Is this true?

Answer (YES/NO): NO